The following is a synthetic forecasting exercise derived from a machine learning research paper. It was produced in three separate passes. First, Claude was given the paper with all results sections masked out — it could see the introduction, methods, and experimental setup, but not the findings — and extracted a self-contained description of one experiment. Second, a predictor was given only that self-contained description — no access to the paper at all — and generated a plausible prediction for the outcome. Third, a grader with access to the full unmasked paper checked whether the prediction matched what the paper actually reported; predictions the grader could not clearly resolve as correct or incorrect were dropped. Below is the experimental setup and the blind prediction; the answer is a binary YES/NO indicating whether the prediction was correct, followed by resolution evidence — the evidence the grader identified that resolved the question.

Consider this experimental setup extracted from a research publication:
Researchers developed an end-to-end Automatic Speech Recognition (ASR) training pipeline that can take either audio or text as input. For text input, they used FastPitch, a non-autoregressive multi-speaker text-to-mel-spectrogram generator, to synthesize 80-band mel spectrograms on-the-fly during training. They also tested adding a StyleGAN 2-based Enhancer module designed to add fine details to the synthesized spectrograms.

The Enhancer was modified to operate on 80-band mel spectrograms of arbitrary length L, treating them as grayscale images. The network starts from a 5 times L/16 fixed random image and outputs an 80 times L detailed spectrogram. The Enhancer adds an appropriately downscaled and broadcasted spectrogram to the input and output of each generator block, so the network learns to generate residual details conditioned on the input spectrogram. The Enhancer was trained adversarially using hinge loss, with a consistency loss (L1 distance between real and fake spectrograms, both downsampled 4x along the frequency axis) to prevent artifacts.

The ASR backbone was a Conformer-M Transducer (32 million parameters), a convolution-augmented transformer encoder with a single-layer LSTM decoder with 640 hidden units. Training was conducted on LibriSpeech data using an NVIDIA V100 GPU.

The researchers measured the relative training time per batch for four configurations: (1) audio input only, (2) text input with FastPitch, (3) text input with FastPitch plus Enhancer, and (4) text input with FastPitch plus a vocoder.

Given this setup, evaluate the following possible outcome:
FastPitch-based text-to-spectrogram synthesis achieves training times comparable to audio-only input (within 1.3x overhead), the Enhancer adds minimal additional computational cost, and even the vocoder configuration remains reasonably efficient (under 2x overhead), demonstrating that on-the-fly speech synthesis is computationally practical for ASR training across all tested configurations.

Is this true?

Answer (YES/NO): YES